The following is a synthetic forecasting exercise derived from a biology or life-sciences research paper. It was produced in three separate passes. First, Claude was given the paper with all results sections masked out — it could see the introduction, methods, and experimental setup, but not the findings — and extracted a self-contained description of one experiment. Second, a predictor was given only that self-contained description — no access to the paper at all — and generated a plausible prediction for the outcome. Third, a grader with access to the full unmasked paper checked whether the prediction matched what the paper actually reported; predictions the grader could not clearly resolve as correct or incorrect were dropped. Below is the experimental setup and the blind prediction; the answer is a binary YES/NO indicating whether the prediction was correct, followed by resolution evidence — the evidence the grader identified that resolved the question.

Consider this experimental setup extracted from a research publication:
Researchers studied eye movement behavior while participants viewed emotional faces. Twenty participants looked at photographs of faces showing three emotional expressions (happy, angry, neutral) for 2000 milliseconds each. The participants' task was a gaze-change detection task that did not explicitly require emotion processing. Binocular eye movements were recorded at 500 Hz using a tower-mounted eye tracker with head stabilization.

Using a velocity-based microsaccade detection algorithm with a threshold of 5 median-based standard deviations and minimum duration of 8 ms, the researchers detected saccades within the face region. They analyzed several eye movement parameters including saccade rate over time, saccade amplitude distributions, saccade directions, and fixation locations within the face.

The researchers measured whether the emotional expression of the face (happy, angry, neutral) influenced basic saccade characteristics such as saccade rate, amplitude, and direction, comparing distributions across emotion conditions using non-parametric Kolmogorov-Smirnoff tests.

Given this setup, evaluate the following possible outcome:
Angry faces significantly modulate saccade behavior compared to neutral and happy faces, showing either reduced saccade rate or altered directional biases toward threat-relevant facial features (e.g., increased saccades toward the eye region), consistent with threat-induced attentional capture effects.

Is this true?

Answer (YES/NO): NO